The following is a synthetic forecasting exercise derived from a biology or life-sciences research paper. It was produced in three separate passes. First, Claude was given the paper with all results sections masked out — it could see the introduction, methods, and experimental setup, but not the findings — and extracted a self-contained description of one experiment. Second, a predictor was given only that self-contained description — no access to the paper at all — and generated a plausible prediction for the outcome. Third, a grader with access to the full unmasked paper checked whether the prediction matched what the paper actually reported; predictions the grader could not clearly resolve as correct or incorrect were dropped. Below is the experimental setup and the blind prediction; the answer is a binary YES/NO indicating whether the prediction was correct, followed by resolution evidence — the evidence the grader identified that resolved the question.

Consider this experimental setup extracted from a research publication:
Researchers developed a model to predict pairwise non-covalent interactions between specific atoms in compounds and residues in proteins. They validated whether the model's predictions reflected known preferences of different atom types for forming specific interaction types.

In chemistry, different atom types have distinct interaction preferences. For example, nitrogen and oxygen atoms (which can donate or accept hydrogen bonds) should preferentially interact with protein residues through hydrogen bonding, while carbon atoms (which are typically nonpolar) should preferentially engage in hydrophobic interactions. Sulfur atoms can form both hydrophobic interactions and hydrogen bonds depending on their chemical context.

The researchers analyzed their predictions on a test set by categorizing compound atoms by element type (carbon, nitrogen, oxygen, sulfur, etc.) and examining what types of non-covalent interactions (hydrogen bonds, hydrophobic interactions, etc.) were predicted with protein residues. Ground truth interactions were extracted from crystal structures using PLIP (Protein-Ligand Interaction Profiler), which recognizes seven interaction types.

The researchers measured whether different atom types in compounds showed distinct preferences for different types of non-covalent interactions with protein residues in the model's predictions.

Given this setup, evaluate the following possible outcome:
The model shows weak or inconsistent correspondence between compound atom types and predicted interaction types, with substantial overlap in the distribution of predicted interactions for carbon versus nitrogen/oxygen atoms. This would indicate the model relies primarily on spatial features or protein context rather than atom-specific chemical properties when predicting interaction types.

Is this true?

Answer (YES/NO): NO